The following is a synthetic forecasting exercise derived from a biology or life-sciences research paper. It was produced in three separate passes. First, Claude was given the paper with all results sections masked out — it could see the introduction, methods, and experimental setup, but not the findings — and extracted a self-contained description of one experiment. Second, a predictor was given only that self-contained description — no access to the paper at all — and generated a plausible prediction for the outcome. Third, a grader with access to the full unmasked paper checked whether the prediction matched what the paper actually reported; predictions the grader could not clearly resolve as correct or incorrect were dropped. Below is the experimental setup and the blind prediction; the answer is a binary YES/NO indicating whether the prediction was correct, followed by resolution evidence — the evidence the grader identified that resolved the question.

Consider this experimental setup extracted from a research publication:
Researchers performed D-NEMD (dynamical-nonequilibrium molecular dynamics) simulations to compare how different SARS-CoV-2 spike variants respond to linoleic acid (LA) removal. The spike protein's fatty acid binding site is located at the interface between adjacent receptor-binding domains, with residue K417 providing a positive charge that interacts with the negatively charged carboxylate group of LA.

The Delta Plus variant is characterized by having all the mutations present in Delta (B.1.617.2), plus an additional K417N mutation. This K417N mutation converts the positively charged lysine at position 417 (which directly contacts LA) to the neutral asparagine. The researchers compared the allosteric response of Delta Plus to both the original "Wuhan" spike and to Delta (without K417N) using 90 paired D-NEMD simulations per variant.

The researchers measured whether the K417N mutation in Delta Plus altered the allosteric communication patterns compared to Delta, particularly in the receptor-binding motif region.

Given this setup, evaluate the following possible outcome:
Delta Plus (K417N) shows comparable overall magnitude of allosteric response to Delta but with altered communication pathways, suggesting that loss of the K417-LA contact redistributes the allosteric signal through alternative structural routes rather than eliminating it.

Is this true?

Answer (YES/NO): NO